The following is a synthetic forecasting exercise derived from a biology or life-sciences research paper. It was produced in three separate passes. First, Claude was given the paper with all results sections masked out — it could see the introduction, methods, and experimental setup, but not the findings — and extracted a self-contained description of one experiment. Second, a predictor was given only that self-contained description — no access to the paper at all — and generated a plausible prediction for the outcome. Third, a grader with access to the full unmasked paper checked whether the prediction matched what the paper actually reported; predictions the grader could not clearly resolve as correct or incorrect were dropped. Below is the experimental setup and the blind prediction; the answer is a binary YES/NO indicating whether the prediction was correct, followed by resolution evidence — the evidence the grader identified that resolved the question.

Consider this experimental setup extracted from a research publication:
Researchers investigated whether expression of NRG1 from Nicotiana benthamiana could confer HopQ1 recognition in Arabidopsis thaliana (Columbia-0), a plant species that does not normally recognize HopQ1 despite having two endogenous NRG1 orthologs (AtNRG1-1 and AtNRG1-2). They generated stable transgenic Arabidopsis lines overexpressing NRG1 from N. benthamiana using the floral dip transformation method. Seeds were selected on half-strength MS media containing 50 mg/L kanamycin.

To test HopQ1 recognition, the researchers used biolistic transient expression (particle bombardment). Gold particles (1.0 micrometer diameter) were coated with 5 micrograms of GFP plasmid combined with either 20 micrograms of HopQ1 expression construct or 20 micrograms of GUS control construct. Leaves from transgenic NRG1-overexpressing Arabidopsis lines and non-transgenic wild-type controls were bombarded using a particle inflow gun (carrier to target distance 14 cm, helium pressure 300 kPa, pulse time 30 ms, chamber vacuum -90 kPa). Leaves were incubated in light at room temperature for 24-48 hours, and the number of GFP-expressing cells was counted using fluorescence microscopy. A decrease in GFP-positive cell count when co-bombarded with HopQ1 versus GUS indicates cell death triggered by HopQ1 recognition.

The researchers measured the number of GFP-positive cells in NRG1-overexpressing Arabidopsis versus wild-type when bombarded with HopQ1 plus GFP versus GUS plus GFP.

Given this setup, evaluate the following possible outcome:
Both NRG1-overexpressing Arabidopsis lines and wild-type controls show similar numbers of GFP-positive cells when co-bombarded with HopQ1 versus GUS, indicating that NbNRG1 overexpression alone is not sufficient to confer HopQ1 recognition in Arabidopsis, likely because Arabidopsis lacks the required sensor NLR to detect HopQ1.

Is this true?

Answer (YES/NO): NO